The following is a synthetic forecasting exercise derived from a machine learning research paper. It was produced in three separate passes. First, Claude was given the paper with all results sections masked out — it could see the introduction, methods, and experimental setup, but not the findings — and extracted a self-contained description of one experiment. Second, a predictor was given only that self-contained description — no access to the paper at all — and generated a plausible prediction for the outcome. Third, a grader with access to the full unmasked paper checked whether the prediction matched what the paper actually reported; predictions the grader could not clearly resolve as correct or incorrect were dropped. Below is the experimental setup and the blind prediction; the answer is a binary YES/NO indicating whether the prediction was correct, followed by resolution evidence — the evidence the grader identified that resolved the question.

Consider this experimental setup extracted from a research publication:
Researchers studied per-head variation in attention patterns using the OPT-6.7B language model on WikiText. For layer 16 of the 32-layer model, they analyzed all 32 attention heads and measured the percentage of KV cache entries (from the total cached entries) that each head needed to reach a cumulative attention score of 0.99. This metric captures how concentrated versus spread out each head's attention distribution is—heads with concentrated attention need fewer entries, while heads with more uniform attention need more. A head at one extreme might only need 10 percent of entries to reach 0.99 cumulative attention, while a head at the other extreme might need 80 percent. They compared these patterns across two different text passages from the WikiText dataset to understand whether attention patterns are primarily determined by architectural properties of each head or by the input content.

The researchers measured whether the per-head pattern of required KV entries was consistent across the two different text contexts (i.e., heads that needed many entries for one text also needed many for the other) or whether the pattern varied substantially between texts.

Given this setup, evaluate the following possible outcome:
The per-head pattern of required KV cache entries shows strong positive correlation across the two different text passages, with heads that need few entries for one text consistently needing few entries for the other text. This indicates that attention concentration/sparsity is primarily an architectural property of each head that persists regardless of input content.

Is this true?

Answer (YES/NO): NO